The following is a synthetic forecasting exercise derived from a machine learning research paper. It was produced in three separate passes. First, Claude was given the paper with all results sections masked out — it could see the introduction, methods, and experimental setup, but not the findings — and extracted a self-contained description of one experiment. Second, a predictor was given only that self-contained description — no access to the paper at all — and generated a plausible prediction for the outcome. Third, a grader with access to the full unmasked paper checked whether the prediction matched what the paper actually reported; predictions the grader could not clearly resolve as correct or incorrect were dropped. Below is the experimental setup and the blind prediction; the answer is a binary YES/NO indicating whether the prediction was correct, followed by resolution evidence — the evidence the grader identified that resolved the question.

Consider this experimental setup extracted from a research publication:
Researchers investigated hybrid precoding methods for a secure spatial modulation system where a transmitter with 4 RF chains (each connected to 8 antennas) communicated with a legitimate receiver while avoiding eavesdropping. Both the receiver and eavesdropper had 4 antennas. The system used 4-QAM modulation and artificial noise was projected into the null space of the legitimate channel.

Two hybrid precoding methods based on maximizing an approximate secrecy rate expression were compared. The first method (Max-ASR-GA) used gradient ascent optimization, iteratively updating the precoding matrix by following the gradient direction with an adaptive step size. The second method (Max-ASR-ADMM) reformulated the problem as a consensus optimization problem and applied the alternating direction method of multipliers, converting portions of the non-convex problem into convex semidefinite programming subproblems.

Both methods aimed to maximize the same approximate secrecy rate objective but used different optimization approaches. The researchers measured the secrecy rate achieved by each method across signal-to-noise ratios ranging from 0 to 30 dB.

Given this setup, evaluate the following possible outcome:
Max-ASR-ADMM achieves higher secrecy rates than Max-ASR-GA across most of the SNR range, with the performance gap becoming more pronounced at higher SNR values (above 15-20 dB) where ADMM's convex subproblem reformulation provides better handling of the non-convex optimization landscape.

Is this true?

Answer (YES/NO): NO